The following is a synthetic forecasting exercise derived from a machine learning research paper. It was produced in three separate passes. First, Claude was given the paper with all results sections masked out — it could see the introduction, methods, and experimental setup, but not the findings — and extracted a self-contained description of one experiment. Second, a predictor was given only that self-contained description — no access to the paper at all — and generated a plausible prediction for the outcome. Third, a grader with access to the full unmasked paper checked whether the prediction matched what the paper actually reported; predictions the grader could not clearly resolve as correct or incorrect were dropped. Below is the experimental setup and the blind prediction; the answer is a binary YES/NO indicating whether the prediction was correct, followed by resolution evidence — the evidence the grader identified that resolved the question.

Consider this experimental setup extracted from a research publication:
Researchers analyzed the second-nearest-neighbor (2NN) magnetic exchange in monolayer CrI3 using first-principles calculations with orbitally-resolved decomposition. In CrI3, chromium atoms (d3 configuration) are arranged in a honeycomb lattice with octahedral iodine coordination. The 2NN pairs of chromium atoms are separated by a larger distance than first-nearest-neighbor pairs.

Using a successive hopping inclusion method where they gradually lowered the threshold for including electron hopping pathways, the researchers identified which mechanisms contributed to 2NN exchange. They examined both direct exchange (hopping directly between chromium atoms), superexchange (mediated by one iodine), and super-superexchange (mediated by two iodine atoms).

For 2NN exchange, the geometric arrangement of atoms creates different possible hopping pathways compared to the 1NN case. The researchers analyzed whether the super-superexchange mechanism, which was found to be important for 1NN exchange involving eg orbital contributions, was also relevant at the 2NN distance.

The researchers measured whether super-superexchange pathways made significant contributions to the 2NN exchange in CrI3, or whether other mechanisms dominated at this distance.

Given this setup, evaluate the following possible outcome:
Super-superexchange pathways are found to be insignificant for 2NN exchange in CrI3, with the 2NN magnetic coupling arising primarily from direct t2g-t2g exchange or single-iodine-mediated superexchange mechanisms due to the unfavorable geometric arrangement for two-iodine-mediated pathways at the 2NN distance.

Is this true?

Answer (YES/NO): NO